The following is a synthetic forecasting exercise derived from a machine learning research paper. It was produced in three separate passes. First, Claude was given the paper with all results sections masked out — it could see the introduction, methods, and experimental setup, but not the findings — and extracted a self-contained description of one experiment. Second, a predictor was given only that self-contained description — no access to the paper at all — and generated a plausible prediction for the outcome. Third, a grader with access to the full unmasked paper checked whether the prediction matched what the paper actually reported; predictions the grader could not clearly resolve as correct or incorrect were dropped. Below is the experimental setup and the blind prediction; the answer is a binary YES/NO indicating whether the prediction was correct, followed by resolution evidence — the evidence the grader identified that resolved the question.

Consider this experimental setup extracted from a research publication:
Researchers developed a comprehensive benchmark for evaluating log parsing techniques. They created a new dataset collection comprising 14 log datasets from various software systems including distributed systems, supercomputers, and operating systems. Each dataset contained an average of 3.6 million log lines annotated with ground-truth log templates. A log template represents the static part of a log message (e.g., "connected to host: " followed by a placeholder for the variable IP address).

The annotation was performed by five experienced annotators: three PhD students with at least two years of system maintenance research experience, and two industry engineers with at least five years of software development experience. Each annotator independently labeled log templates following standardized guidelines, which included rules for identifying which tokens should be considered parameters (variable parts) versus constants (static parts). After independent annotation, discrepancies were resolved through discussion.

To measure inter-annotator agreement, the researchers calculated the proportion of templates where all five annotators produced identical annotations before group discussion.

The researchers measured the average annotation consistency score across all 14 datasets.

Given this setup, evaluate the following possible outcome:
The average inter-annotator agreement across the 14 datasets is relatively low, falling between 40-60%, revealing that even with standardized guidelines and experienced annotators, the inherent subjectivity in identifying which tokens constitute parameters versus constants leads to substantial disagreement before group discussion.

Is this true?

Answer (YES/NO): NO